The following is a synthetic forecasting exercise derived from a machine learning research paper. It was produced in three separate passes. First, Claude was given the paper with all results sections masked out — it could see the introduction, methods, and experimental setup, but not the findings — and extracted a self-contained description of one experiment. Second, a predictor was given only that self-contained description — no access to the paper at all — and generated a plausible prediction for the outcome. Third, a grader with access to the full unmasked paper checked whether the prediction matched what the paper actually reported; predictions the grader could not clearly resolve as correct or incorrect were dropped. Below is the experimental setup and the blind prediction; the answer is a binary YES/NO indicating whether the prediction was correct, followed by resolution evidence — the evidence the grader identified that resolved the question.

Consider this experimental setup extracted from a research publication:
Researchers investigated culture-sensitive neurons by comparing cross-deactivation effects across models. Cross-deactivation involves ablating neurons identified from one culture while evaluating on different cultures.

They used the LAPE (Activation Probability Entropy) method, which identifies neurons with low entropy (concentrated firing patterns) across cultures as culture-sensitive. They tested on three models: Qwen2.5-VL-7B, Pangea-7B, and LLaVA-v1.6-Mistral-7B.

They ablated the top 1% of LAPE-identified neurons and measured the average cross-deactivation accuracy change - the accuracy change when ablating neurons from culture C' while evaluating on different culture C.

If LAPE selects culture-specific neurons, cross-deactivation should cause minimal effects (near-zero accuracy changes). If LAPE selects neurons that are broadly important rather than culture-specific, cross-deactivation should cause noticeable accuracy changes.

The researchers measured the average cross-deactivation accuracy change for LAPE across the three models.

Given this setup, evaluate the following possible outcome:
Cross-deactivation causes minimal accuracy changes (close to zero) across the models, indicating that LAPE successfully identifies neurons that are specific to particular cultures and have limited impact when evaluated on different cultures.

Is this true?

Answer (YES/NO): NO